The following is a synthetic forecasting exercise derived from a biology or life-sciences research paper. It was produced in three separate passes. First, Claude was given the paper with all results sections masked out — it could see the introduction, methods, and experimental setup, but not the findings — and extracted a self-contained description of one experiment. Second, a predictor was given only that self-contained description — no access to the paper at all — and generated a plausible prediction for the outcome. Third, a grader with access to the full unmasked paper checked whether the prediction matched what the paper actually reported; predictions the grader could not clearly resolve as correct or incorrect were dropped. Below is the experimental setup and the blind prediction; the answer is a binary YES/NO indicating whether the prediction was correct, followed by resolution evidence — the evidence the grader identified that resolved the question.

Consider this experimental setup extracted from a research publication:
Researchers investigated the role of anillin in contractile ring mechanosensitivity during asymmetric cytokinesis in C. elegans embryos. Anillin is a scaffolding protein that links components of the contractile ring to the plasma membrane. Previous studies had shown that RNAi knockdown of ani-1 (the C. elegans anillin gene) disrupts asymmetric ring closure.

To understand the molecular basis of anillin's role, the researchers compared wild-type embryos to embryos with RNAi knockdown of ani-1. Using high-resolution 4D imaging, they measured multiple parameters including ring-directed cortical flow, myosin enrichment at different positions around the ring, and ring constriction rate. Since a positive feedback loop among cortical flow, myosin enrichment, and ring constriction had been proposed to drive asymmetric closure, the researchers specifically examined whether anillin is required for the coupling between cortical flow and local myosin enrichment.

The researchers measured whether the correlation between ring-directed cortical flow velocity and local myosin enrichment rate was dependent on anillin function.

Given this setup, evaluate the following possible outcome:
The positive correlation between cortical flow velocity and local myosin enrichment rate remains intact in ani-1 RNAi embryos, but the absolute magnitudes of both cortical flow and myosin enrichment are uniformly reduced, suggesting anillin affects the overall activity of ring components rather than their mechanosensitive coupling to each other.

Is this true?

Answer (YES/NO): NO